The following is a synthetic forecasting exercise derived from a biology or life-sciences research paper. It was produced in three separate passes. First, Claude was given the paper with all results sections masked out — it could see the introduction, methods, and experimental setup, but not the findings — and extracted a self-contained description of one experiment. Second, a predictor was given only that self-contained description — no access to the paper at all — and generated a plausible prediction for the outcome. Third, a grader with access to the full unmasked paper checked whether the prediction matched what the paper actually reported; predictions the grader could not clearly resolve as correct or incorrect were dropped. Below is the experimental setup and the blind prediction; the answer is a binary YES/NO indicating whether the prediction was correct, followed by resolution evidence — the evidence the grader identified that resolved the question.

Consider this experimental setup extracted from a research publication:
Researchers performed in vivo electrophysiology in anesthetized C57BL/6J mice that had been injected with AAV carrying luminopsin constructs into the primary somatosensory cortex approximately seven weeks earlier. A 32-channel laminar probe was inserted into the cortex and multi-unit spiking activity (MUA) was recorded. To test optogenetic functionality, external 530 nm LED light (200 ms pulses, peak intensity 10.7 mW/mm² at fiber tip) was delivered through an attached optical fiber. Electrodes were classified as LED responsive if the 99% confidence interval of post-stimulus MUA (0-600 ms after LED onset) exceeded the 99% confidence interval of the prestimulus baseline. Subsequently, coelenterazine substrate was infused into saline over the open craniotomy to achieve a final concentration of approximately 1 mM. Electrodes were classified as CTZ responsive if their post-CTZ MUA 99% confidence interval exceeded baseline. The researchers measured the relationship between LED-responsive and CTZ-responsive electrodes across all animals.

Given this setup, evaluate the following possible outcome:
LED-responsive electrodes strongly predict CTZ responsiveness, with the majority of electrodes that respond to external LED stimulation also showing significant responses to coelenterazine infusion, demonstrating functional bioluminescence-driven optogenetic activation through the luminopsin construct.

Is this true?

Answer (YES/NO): NO